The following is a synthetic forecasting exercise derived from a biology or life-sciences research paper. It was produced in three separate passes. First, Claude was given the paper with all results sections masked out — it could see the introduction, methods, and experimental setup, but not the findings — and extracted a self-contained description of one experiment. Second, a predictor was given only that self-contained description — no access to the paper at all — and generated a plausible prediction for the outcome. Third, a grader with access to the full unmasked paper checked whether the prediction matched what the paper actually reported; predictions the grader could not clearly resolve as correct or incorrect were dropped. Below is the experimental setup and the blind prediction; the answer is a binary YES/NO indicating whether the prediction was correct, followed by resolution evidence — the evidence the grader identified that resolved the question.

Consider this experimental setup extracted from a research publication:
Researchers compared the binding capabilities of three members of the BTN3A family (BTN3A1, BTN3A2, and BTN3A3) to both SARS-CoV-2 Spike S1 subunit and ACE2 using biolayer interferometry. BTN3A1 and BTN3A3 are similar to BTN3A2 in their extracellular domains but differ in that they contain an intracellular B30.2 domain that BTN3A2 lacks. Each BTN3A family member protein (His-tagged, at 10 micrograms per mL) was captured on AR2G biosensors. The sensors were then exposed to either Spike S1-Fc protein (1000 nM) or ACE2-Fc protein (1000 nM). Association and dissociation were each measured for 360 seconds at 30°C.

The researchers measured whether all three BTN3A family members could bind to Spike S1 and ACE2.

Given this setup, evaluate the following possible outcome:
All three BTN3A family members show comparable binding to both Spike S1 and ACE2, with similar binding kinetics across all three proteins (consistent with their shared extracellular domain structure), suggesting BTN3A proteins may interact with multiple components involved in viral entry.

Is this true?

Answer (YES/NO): NO